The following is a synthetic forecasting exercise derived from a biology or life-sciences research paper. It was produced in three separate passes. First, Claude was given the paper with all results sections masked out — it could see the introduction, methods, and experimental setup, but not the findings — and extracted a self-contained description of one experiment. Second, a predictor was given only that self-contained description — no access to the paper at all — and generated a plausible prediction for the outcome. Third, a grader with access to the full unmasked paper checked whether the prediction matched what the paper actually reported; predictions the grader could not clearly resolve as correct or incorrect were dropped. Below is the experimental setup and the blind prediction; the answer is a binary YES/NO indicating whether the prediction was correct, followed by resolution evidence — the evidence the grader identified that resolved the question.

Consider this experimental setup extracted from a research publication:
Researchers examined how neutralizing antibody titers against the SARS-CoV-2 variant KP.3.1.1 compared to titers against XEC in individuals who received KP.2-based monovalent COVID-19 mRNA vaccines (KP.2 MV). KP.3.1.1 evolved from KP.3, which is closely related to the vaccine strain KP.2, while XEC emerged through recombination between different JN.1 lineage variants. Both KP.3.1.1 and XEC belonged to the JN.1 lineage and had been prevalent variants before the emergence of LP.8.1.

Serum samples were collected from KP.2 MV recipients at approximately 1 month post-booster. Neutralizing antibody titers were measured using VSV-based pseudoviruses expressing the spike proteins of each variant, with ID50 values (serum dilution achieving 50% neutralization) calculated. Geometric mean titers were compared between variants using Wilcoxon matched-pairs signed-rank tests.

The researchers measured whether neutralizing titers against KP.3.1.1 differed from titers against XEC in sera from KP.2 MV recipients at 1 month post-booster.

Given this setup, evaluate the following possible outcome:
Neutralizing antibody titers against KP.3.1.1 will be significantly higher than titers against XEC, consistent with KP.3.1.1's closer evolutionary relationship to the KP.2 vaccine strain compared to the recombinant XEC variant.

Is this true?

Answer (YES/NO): NO